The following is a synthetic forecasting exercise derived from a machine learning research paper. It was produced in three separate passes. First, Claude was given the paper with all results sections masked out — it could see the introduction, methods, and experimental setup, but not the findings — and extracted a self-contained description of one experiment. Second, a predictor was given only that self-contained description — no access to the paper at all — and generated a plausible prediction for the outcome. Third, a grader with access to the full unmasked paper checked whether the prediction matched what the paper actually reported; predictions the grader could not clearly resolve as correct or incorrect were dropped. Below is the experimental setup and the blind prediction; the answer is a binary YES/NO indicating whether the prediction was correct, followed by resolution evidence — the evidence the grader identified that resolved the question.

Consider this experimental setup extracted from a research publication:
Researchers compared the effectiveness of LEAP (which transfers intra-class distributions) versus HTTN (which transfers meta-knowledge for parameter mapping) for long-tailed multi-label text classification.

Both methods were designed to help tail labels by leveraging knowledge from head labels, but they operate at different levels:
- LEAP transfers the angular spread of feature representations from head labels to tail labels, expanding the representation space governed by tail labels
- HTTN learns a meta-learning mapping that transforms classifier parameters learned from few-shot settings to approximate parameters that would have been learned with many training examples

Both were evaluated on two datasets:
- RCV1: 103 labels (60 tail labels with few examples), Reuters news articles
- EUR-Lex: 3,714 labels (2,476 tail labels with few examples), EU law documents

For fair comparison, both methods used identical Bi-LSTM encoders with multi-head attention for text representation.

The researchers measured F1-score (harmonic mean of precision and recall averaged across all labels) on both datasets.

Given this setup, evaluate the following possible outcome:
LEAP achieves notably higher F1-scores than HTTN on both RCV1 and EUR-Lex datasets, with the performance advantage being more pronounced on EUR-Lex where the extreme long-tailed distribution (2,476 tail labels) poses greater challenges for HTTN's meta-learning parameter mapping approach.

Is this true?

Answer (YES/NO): NO